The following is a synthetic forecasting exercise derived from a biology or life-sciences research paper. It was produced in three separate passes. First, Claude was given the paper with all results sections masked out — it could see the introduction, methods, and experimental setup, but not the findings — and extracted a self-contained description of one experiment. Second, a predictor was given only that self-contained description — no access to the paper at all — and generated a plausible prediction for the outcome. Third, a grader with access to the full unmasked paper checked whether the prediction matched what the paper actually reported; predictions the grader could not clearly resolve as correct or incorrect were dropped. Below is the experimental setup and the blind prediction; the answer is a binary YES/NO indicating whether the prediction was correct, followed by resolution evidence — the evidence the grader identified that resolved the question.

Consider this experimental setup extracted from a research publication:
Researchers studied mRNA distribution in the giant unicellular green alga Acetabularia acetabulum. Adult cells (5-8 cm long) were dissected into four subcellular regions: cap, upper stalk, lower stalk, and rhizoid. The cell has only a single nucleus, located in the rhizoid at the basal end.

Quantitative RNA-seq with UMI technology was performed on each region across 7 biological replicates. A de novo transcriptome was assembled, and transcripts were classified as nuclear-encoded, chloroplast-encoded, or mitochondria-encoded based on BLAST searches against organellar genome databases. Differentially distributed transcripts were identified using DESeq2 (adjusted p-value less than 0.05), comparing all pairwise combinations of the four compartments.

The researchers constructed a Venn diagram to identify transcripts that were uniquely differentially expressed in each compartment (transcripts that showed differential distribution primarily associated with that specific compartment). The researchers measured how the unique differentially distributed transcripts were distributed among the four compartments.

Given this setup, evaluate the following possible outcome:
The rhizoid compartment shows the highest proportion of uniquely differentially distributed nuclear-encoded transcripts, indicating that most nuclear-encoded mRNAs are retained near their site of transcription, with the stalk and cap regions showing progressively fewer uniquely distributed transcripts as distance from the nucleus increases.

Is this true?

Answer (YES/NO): NO